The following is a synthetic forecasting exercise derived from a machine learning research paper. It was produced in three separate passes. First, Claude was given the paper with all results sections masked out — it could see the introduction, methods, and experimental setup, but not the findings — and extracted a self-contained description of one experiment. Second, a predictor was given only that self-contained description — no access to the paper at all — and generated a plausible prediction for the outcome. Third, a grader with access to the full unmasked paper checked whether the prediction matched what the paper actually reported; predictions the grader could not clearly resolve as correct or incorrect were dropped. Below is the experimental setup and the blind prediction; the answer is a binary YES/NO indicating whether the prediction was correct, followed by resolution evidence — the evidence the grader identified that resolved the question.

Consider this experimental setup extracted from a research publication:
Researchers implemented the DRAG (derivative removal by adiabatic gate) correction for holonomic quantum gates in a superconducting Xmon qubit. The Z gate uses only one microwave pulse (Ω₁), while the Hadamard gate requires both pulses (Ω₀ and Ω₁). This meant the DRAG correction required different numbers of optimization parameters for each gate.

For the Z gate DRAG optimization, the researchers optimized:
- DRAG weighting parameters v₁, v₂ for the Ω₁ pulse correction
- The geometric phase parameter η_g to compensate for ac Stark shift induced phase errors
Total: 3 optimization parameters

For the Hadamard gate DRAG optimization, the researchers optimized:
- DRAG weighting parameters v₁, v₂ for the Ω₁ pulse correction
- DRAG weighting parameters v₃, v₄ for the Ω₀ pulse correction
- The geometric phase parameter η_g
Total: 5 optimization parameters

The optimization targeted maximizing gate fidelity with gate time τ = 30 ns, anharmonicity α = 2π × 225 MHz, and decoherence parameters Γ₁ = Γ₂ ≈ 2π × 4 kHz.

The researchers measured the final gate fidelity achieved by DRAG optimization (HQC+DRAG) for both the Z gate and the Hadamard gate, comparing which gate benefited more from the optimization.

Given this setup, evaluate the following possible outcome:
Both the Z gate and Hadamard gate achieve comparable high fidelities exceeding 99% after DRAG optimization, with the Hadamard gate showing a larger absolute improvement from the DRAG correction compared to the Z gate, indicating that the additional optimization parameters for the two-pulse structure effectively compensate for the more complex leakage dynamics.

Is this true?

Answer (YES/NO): NO